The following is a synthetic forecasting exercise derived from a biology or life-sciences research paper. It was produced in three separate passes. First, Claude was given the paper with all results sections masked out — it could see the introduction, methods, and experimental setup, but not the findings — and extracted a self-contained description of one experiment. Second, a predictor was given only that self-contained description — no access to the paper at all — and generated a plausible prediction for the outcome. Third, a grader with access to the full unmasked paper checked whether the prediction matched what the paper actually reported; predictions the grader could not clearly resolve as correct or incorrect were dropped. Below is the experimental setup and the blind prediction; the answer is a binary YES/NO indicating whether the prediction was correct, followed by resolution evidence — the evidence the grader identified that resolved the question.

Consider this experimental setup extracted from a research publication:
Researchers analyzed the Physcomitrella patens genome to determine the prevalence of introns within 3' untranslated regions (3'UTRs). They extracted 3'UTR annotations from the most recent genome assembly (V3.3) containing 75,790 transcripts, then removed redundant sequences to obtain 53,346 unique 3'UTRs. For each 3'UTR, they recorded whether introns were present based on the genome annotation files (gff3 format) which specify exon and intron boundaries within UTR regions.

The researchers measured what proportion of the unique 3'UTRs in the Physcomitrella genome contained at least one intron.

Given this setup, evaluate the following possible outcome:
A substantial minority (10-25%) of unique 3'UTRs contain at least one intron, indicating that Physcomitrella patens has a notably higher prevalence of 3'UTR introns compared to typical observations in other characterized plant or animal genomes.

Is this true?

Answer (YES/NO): YES